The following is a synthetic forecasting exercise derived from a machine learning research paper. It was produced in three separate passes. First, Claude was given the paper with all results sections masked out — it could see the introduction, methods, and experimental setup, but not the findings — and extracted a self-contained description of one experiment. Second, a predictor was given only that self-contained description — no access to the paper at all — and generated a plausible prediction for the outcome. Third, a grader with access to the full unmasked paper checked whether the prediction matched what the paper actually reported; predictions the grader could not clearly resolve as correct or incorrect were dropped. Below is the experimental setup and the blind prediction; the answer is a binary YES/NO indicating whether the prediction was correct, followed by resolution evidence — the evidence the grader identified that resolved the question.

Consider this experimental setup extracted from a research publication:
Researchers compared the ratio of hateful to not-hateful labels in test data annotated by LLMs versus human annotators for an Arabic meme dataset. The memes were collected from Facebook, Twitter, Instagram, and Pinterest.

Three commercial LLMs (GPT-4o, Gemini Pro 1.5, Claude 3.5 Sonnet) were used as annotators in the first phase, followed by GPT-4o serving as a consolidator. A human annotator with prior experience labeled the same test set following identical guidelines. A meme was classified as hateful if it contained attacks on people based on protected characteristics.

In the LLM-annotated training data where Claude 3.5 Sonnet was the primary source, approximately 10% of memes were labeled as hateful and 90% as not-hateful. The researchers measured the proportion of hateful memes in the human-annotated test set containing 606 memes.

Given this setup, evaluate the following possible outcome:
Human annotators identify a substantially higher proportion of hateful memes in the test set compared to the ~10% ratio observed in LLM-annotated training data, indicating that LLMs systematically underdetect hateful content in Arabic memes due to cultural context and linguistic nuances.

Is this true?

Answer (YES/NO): NO